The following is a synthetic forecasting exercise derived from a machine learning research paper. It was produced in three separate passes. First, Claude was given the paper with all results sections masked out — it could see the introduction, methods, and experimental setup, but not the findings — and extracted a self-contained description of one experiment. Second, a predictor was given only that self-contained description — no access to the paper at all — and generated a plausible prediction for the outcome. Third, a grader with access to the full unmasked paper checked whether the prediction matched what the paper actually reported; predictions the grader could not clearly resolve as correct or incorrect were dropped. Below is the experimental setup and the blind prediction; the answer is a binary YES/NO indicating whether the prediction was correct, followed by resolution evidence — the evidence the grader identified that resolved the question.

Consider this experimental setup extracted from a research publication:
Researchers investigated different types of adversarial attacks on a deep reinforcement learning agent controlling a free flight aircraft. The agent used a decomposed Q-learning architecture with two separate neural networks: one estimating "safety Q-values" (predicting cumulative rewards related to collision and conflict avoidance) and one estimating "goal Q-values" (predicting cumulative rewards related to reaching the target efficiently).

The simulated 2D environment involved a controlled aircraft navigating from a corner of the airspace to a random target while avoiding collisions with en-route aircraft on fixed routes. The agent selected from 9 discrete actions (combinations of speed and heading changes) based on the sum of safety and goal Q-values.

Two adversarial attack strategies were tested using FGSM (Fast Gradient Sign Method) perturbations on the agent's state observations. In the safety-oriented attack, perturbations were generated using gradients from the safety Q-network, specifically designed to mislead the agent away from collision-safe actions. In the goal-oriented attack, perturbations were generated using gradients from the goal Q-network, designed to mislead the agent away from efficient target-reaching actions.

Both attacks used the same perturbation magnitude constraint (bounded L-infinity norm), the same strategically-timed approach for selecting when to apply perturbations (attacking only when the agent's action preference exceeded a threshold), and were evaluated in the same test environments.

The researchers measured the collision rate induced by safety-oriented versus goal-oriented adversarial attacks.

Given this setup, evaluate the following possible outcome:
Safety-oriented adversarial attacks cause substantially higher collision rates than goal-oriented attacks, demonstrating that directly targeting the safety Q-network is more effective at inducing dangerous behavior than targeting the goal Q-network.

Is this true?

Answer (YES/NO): NO